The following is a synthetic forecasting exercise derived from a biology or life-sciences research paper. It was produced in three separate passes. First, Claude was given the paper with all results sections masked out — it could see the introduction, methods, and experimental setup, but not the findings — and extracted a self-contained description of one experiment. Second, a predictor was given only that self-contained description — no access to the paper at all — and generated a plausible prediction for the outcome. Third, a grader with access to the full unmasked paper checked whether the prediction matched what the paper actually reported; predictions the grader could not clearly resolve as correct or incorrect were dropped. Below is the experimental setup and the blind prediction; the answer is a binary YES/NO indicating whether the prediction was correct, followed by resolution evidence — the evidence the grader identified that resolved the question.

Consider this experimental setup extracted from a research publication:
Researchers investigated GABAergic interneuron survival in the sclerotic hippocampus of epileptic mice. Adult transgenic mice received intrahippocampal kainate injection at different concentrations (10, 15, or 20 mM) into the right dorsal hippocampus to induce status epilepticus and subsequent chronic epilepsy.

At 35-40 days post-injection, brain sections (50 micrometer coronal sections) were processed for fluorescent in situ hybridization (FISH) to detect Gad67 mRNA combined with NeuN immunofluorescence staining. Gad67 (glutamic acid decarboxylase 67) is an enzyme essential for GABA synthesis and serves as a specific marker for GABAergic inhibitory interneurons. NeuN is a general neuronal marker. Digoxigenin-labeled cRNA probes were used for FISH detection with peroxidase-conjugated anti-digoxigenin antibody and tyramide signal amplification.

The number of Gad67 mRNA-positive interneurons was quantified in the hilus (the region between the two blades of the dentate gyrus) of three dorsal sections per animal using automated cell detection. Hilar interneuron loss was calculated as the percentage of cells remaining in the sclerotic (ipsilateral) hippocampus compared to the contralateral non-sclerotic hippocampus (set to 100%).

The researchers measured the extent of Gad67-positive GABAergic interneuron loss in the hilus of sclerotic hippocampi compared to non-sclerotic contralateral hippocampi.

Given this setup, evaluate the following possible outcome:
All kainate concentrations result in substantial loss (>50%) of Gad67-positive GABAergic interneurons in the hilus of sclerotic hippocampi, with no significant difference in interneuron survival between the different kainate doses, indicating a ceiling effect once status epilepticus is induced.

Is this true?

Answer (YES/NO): YES